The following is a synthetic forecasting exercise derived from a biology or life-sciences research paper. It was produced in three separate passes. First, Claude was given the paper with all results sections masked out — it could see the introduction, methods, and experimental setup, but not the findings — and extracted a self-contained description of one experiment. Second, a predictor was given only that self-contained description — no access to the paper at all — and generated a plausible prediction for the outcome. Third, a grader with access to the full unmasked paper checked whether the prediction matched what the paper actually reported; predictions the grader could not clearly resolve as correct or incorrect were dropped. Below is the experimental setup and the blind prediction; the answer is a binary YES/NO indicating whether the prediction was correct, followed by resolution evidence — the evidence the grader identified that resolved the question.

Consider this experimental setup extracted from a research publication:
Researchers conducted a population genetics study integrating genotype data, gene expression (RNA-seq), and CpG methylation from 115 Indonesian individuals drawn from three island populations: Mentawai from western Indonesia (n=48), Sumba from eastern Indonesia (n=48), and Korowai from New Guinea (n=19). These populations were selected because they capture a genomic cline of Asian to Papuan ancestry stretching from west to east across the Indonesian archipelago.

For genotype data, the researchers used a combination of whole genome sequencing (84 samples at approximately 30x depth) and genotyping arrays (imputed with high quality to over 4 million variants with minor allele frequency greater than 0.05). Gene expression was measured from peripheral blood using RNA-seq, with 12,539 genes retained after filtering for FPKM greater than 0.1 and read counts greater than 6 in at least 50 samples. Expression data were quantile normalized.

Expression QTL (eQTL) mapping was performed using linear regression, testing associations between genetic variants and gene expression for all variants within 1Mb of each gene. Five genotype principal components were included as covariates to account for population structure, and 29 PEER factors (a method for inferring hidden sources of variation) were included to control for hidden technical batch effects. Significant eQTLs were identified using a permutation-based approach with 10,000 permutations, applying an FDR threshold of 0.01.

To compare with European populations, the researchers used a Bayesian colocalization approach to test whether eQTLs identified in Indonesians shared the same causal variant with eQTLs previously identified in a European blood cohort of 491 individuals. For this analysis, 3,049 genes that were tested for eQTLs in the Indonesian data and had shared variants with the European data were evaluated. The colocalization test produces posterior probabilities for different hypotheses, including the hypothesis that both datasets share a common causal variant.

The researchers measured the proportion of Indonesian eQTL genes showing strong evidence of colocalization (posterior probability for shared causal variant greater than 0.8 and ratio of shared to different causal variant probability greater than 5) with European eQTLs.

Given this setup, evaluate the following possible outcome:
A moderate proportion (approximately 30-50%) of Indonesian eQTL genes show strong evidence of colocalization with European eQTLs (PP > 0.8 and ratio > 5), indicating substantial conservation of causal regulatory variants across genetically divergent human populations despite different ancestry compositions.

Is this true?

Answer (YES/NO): NO